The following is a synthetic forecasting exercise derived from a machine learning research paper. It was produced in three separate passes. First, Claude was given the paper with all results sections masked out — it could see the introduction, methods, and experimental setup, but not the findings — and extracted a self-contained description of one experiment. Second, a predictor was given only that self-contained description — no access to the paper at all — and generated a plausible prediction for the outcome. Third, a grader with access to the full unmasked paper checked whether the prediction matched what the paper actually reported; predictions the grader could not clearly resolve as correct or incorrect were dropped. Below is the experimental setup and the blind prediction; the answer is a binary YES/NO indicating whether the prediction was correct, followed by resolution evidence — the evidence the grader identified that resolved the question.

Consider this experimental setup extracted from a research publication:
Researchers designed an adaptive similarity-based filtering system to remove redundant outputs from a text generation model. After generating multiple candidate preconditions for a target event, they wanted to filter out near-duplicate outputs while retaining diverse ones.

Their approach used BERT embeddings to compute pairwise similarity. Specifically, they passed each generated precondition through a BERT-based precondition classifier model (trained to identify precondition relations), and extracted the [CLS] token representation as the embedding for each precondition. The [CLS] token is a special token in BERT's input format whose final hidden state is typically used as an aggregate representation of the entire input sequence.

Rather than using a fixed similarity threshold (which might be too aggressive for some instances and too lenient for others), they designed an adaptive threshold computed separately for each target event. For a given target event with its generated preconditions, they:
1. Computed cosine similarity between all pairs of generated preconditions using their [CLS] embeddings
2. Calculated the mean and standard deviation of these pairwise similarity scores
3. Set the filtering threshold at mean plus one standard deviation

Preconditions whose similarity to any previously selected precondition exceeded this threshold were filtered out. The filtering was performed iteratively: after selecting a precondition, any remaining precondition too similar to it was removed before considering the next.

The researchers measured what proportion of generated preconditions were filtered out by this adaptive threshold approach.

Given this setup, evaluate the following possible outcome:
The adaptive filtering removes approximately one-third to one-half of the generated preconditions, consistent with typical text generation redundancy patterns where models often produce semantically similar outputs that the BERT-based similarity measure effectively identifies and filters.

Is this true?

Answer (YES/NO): NO